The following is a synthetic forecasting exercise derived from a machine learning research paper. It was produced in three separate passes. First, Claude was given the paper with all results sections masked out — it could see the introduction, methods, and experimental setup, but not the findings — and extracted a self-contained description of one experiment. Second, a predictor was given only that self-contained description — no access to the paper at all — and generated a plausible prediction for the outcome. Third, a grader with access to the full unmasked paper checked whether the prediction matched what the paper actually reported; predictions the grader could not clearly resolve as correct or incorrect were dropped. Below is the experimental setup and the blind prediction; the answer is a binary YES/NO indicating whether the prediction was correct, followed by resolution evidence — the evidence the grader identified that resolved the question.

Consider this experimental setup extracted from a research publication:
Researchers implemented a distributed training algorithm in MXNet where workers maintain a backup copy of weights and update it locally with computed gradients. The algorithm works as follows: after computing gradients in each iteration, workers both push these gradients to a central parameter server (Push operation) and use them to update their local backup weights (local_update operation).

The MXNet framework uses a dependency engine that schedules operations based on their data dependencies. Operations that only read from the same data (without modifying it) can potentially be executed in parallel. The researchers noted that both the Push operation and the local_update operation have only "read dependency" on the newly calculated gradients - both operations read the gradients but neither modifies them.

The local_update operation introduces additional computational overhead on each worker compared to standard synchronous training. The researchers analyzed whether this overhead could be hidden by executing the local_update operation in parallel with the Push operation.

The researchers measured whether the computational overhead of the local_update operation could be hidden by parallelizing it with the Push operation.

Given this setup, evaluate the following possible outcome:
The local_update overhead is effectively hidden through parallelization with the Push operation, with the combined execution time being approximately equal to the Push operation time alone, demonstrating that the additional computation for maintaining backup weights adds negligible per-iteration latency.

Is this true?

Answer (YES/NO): NO